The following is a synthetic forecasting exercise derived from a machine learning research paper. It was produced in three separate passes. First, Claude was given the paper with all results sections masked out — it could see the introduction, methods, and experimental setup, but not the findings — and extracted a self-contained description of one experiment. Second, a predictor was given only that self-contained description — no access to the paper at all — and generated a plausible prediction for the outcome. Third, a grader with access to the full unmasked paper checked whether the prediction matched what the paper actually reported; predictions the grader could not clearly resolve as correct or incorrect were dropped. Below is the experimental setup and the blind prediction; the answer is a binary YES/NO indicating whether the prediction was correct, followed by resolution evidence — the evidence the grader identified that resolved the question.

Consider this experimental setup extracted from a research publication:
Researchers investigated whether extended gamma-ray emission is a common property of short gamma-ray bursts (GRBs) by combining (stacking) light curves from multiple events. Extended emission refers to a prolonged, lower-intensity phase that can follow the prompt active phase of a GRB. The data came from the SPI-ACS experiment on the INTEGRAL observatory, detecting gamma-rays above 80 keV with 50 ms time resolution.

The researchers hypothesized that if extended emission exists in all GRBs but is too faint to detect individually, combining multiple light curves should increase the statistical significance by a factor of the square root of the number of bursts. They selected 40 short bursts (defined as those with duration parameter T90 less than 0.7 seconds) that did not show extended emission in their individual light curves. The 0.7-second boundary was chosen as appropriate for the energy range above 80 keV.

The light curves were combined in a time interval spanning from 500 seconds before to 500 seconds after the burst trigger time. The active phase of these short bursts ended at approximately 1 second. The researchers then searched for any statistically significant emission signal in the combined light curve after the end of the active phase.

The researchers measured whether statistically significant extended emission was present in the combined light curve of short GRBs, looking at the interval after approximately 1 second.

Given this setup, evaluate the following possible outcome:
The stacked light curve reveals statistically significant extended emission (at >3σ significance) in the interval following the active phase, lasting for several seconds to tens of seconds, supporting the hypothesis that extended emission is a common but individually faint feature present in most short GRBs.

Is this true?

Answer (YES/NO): NO